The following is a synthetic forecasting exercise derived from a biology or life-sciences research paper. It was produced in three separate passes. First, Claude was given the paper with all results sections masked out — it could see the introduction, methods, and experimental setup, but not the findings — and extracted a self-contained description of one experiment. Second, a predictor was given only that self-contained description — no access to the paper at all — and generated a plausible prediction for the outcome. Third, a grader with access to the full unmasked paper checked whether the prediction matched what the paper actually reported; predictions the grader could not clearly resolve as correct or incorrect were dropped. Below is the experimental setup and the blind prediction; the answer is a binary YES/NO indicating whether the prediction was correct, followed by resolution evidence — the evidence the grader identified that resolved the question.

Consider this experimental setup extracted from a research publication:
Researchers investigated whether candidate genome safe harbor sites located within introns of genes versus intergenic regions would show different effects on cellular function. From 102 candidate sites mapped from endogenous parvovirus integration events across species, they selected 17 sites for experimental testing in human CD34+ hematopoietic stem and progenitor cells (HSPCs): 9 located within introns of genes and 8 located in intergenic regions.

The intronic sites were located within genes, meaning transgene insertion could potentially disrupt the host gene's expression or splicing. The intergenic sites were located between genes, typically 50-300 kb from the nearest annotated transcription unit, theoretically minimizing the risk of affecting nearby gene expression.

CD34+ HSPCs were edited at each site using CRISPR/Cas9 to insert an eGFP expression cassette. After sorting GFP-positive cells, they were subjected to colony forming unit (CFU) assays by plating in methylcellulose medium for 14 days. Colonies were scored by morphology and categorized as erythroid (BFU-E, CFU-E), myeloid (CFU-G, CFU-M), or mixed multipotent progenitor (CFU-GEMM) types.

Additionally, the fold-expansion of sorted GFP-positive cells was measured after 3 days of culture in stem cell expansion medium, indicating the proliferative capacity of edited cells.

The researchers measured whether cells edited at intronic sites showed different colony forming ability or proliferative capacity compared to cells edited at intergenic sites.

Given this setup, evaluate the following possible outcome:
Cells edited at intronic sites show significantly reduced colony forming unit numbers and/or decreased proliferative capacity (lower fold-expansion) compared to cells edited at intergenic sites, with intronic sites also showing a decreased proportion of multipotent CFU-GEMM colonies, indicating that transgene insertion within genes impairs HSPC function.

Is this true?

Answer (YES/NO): NO